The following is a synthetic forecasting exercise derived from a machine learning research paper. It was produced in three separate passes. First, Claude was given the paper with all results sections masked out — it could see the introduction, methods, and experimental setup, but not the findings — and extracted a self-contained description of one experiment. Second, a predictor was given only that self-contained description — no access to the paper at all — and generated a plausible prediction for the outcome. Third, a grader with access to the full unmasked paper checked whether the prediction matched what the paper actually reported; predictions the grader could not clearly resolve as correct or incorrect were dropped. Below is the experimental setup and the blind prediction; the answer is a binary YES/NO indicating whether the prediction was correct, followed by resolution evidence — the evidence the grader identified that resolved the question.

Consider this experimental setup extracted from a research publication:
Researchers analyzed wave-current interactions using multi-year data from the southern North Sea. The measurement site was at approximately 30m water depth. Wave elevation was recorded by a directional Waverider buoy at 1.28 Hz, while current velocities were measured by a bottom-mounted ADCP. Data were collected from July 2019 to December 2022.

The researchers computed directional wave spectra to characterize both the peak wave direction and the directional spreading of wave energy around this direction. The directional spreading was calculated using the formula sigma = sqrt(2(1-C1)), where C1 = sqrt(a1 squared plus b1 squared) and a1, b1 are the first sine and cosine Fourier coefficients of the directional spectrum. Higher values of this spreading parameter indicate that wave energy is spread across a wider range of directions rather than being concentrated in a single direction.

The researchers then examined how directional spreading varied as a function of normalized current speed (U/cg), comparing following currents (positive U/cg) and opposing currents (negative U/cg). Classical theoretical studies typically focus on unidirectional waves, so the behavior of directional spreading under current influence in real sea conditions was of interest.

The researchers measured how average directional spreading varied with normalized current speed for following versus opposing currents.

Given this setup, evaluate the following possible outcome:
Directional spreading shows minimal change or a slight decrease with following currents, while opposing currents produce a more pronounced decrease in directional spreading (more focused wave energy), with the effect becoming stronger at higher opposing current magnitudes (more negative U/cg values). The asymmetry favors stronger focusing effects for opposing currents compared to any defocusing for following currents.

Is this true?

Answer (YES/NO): NO